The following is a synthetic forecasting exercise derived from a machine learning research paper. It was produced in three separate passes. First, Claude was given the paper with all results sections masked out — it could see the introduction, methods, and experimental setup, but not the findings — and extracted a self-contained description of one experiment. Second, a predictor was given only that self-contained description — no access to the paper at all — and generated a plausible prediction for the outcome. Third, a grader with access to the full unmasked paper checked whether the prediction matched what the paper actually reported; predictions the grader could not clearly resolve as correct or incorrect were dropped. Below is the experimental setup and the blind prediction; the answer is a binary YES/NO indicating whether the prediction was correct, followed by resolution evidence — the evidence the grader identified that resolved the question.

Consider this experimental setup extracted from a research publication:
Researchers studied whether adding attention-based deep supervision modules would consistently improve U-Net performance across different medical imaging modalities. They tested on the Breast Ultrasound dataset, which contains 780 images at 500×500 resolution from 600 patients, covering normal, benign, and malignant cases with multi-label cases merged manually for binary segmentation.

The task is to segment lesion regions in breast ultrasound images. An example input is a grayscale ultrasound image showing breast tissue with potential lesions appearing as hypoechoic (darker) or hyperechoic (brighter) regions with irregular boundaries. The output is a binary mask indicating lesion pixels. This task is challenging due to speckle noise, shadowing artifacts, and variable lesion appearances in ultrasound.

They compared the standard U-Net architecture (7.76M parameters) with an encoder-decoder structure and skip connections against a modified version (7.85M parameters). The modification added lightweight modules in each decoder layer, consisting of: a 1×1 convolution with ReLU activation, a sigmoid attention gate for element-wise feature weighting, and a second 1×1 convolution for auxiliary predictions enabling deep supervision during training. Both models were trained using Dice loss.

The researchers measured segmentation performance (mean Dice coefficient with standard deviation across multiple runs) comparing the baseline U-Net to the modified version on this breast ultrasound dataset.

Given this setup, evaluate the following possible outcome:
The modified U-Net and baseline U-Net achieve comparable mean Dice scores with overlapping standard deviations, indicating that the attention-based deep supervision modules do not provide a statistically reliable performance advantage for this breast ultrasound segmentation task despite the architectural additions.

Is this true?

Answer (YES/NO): YES